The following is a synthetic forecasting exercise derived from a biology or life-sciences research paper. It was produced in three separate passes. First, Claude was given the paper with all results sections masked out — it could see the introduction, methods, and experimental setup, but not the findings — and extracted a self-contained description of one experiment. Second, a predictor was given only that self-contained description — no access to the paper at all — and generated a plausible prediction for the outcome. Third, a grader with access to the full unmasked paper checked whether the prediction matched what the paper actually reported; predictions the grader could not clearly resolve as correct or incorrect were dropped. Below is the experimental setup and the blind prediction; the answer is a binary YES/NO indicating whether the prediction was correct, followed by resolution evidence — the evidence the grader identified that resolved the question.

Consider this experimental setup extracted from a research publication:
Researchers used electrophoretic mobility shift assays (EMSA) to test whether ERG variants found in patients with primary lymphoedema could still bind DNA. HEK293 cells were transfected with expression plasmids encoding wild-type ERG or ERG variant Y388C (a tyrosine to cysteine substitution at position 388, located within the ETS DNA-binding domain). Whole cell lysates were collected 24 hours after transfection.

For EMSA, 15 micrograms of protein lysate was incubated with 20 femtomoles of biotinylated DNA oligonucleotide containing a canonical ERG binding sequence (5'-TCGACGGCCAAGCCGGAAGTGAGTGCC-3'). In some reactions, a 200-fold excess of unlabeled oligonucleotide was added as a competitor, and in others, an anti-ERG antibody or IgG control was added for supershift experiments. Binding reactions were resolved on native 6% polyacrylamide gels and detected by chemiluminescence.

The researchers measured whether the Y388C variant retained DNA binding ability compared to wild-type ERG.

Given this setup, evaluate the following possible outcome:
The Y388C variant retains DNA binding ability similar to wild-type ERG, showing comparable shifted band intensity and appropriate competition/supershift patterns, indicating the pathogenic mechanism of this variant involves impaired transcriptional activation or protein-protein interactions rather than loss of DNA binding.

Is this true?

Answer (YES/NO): NO